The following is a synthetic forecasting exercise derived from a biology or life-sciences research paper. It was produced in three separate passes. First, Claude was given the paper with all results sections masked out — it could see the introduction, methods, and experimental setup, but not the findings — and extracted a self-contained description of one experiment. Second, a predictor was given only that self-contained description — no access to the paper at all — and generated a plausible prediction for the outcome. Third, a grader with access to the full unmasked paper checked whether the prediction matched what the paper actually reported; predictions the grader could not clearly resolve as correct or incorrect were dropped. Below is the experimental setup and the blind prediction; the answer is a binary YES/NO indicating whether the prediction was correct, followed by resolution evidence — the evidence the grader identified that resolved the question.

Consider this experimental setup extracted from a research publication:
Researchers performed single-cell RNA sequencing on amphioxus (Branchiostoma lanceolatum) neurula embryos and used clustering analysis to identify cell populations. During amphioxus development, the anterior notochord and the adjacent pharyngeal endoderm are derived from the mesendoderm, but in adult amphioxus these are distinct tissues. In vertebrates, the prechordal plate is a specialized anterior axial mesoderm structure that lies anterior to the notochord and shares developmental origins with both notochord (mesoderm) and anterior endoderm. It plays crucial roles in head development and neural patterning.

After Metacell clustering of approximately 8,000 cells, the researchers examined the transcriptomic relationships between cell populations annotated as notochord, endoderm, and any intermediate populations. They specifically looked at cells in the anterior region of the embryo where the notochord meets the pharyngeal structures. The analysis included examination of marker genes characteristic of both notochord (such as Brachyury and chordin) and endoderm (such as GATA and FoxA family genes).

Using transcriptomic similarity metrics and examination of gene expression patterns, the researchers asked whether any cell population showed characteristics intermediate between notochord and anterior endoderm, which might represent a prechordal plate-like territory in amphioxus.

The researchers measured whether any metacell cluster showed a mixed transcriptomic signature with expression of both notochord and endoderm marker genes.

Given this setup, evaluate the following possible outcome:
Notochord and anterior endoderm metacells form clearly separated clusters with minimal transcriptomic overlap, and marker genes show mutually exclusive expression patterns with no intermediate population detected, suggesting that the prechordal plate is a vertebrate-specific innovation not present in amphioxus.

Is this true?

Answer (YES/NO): NO